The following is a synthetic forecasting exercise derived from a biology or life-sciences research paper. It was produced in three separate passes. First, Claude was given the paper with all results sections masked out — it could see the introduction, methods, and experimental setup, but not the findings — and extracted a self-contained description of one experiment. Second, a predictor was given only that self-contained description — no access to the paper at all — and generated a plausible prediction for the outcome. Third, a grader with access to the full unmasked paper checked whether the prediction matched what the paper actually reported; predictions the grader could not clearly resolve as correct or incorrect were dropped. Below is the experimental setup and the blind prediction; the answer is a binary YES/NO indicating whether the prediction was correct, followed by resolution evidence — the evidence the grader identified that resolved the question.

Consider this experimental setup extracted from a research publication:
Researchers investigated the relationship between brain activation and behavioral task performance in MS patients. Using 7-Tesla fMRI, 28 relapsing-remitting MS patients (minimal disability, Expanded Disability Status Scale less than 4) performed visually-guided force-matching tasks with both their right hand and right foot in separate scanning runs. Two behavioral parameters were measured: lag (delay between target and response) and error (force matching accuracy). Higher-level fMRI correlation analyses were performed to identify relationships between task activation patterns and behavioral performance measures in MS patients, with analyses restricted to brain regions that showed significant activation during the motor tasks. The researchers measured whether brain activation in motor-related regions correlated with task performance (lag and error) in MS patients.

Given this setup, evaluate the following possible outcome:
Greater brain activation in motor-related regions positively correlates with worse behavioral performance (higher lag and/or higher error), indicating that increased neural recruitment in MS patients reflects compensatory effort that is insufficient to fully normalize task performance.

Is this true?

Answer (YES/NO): NO